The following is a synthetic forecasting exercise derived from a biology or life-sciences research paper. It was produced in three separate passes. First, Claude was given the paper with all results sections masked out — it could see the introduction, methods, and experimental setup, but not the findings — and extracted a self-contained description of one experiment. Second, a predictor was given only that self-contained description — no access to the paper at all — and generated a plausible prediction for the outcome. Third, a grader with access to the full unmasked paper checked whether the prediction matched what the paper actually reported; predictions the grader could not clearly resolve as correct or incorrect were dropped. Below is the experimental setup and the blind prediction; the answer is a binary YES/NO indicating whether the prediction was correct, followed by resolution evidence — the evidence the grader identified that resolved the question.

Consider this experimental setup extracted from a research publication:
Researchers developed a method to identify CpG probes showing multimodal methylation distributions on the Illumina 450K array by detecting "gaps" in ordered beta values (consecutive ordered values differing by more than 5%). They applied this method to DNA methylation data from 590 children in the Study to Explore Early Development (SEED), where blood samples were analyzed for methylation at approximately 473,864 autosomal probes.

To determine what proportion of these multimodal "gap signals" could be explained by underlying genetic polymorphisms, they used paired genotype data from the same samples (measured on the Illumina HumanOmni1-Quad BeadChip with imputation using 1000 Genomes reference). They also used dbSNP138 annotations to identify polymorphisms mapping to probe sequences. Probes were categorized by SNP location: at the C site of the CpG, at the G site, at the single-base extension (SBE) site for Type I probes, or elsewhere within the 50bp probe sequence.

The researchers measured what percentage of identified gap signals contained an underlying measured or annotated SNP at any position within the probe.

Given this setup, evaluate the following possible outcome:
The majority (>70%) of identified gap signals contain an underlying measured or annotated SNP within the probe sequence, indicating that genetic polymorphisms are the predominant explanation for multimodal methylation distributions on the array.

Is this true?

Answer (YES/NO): YES